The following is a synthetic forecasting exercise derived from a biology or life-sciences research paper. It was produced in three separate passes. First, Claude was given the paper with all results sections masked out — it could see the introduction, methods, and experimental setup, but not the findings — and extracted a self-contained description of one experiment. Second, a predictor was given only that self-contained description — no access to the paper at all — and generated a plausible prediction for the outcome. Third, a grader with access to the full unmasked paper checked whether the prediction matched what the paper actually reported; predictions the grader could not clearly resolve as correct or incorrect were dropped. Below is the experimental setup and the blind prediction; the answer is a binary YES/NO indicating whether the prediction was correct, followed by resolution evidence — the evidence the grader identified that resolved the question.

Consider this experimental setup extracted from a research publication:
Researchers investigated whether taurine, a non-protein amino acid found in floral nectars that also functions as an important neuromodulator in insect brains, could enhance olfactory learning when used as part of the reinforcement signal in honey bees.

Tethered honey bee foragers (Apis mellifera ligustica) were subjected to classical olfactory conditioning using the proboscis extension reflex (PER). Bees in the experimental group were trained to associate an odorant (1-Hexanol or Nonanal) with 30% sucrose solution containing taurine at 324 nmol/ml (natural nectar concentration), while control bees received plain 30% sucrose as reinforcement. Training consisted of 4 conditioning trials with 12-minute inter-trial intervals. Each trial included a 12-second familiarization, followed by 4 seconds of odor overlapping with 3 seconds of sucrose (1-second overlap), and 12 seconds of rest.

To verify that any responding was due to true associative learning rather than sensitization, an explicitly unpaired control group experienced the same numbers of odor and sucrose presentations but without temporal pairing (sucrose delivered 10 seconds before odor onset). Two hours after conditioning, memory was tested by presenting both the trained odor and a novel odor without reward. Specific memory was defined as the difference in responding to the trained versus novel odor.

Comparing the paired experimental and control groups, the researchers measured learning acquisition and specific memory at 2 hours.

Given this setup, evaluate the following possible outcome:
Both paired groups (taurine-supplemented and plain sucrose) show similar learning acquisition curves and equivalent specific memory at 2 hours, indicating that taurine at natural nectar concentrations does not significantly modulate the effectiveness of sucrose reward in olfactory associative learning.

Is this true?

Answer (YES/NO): YES